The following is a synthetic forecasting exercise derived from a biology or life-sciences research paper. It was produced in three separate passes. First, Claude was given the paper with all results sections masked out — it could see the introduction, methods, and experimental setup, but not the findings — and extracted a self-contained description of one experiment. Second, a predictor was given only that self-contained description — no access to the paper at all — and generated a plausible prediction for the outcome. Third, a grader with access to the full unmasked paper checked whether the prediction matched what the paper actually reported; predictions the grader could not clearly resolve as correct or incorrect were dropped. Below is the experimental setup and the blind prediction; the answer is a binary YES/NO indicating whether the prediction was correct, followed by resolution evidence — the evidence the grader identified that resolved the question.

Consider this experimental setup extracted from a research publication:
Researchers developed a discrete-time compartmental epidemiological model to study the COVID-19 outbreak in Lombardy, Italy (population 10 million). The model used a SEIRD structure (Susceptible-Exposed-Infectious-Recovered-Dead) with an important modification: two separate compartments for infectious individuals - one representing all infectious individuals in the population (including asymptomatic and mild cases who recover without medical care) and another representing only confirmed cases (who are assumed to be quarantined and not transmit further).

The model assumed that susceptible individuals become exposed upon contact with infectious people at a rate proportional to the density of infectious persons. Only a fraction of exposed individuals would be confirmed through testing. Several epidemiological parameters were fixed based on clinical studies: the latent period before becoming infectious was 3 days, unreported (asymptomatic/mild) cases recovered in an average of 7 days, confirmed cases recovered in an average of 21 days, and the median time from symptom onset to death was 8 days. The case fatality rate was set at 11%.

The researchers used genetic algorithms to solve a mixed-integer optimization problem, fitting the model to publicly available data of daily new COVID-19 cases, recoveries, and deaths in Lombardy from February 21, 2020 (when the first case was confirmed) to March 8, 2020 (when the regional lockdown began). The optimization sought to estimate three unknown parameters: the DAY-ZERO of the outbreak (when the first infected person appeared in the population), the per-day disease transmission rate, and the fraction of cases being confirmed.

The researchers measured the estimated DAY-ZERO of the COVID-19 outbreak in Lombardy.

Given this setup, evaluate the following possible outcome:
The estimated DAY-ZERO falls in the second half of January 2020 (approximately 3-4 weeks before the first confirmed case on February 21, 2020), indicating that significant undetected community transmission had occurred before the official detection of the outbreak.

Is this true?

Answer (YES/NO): NO